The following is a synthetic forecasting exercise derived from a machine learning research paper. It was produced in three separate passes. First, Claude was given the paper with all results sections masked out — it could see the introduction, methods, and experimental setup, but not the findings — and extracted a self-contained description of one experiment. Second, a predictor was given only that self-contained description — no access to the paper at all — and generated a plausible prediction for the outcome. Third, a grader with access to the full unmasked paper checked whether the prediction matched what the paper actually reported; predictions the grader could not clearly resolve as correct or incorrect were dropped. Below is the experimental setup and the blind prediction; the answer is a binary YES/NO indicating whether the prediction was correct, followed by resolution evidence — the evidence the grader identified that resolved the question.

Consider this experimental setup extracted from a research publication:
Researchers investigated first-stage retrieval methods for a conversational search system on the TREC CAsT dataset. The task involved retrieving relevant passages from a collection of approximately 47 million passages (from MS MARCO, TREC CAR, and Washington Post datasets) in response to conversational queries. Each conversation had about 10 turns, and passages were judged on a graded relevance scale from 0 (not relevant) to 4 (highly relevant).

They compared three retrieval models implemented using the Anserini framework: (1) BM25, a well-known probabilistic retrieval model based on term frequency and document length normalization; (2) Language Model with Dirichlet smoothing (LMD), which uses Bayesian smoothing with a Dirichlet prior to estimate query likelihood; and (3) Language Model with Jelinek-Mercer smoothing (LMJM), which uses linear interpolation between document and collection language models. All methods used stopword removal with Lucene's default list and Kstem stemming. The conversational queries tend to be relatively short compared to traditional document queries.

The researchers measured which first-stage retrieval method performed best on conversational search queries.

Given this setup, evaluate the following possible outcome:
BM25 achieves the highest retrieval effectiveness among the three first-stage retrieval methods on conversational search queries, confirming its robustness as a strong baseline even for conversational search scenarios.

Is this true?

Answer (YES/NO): NO